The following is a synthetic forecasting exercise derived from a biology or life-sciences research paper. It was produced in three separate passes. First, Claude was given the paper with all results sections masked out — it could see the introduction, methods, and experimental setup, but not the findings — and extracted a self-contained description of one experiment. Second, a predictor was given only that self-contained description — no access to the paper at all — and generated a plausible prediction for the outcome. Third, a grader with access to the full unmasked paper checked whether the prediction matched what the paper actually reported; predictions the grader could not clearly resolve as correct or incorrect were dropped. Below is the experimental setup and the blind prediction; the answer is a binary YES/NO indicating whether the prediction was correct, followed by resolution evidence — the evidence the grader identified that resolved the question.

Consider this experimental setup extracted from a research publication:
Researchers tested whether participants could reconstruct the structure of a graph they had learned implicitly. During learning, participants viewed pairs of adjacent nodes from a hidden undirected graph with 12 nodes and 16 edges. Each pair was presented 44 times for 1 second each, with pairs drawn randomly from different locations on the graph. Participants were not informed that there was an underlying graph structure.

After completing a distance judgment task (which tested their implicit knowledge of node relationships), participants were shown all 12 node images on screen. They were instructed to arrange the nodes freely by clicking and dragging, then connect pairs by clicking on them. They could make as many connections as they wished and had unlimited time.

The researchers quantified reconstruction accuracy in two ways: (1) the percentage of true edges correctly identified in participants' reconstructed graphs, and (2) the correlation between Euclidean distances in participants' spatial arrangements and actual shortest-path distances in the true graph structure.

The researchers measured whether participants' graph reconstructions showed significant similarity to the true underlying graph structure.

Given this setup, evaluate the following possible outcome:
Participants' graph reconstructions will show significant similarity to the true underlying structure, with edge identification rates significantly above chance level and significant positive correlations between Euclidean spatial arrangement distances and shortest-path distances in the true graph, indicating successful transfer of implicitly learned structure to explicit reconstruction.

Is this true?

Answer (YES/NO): YES